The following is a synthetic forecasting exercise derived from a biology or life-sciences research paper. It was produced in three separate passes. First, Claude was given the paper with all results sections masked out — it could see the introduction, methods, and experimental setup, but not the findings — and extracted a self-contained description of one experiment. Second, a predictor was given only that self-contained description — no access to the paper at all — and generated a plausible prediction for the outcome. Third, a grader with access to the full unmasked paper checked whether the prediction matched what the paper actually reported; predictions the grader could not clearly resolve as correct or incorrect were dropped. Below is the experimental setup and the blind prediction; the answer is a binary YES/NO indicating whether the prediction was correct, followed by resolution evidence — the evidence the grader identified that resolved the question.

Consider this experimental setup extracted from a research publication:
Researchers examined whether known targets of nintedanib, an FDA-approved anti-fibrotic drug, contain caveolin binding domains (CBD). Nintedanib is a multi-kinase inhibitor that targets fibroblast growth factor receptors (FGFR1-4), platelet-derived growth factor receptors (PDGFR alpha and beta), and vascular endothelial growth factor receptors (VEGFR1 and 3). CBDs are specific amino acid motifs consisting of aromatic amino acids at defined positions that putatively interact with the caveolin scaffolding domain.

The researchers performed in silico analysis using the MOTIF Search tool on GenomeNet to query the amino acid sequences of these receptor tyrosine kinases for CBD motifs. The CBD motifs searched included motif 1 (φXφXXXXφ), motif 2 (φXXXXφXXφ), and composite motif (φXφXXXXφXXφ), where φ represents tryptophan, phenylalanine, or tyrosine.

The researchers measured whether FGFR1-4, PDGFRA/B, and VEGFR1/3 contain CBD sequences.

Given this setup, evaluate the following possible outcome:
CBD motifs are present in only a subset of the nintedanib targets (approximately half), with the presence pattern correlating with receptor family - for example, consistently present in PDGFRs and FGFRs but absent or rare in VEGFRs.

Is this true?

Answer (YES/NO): NO